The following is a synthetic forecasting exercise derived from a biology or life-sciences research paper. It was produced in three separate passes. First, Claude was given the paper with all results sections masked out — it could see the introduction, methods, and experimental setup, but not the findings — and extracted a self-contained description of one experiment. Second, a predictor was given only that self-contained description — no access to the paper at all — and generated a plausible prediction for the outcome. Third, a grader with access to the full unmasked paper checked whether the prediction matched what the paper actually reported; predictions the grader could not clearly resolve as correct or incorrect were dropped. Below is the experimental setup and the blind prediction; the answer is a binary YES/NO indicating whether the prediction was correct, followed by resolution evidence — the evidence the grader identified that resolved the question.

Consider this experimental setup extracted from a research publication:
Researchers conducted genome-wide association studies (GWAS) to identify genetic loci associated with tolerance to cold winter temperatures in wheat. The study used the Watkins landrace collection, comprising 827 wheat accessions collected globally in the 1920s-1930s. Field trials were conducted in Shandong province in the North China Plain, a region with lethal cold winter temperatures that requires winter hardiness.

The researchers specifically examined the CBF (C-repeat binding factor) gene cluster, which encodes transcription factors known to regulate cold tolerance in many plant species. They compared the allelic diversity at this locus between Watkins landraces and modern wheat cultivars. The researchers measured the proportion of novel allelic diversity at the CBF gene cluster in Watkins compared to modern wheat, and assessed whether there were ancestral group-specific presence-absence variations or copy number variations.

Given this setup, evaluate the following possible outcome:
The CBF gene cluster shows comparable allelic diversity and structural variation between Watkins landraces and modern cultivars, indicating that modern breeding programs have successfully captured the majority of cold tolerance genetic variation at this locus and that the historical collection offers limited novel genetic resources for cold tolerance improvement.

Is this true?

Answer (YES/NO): NO